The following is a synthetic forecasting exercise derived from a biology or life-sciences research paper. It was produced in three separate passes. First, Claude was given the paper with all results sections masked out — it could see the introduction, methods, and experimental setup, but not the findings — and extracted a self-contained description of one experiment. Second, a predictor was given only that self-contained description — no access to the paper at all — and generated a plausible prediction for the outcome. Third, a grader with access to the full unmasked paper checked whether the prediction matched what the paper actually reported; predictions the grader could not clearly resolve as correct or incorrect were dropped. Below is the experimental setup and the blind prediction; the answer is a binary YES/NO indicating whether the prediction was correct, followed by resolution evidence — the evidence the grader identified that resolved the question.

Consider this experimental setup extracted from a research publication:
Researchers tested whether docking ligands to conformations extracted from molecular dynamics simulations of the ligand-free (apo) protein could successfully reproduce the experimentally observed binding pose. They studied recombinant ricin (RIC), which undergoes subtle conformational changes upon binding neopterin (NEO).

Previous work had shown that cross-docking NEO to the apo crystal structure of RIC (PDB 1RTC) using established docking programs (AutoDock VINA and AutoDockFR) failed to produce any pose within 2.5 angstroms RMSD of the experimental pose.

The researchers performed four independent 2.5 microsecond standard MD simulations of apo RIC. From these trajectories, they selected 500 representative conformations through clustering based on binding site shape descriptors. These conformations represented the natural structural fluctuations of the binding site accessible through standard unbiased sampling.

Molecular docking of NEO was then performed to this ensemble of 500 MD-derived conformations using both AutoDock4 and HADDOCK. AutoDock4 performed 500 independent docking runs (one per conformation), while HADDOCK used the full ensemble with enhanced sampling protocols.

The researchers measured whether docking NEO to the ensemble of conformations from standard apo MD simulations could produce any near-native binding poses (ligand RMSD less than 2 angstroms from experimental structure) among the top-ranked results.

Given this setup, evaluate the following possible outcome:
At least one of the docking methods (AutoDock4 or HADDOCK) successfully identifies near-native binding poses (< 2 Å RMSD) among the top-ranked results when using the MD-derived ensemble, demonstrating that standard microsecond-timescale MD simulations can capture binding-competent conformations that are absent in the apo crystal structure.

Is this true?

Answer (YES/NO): YES